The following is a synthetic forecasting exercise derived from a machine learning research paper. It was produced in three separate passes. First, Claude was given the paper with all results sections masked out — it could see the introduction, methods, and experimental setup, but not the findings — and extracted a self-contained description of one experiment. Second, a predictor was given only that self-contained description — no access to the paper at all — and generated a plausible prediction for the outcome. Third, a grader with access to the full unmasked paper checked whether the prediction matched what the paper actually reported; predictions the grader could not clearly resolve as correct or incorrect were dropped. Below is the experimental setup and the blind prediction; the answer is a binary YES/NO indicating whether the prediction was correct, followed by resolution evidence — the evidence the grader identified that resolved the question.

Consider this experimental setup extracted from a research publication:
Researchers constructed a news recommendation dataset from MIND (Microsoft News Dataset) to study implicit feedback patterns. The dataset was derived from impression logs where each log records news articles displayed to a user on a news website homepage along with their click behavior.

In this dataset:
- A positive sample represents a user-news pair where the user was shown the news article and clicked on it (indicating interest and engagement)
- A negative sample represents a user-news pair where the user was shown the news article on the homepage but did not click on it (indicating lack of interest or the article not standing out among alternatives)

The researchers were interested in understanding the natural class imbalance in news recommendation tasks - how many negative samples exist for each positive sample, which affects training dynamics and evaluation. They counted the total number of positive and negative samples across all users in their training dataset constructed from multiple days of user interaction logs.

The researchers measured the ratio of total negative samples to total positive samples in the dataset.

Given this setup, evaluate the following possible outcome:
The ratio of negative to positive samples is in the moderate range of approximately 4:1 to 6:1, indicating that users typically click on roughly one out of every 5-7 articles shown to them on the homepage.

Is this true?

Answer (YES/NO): NO